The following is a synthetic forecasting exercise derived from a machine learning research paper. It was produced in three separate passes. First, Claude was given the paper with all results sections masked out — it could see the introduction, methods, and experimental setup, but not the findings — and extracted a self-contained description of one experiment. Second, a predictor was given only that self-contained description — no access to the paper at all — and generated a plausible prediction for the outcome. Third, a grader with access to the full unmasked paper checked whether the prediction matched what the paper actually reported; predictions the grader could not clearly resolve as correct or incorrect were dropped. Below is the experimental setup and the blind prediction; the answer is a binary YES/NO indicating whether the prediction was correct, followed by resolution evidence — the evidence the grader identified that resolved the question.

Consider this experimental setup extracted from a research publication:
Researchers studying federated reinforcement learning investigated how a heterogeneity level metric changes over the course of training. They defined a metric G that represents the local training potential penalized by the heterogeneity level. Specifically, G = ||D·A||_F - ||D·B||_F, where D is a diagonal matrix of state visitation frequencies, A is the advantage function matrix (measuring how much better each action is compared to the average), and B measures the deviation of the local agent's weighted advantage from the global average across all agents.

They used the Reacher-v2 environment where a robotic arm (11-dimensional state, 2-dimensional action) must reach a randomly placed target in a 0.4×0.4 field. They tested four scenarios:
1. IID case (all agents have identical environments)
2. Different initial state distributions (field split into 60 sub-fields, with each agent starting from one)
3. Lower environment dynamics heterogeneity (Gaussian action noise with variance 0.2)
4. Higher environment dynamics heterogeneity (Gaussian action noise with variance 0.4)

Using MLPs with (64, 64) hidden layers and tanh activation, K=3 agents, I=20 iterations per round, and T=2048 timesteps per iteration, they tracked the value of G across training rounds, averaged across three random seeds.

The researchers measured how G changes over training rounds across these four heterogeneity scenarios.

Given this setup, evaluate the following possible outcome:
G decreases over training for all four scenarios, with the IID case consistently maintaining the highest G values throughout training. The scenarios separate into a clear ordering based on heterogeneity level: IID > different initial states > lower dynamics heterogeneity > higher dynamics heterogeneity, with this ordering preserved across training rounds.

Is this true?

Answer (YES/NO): NO